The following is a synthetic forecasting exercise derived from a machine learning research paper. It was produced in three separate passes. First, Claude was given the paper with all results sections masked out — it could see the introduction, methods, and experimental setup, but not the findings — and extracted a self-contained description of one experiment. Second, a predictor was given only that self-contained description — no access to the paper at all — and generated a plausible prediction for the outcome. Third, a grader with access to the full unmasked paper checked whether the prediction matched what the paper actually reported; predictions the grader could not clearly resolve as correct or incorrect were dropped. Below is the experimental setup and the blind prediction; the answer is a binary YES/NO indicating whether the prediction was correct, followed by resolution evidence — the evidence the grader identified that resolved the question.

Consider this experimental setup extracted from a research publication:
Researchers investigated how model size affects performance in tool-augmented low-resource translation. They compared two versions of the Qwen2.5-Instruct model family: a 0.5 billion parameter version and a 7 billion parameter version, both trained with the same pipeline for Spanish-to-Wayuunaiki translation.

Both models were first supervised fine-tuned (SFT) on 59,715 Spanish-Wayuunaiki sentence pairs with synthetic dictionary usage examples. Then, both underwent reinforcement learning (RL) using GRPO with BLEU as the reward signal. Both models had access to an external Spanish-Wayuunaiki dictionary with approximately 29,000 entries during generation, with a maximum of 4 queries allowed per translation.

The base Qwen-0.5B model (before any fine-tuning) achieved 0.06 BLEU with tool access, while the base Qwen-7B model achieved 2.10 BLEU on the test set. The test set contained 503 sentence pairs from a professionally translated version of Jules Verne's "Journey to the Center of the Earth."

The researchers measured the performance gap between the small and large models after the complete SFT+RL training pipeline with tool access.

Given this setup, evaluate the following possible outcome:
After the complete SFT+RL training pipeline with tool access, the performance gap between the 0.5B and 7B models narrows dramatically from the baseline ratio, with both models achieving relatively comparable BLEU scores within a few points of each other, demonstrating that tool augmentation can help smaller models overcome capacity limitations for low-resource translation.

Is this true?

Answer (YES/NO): YES